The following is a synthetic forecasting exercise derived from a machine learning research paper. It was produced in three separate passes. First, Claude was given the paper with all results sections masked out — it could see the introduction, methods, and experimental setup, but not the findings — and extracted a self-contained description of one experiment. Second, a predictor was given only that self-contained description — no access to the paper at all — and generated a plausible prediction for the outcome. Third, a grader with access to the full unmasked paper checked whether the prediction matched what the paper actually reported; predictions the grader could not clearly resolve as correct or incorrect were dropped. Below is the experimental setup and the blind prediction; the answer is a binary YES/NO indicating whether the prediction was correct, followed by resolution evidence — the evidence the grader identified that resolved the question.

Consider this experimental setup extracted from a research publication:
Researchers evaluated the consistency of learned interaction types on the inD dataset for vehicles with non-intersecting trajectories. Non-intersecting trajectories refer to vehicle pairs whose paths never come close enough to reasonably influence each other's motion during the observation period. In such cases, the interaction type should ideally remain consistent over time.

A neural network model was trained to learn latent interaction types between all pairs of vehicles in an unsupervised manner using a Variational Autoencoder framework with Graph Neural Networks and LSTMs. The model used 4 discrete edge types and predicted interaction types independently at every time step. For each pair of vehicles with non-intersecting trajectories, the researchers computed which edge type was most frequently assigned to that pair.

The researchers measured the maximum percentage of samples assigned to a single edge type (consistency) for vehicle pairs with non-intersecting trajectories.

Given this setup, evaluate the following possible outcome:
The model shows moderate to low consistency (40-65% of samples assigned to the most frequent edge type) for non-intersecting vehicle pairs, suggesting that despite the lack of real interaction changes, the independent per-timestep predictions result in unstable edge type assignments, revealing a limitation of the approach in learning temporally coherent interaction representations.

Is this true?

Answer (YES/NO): YES